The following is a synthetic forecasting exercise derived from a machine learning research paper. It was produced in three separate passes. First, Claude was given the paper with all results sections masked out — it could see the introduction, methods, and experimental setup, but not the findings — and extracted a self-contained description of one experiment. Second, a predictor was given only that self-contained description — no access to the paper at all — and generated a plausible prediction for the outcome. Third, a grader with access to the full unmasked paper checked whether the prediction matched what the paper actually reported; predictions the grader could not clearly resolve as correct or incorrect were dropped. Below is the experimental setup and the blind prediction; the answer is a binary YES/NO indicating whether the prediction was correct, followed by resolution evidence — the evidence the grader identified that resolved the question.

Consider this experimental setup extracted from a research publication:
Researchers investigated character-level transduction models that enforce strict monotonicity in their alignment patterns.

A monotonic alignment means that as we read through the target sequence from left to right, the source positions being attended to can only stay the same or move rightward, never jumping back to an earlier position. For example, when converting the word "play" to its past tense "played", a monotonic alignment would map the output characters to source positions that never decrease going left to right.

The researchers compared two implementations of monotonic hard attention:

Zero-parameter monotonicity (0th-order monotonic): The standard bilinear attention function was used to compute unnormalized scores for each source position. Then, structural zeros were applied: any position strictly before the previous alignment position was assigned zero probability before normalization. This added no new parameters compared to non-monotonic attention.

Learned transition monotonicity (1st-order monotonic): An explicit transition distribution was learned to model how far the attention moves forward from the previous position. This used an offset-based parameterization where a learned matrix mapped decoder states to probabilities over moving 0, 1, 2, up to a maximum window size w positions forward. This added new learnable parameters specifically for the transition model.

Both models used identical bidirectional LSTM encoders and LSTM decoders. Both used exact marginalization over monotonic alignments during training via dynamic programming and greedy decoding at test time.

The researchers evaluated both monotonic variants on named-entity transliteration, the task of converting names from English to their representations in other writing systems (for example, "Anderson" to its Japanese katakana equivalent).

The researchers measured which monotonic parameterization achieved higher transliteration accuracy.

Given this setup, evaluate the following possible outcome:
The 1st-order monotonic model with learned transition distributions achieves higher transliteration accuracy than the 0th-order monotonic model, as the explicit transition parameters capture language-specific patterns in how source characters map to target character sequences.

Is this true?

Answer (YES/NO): NO